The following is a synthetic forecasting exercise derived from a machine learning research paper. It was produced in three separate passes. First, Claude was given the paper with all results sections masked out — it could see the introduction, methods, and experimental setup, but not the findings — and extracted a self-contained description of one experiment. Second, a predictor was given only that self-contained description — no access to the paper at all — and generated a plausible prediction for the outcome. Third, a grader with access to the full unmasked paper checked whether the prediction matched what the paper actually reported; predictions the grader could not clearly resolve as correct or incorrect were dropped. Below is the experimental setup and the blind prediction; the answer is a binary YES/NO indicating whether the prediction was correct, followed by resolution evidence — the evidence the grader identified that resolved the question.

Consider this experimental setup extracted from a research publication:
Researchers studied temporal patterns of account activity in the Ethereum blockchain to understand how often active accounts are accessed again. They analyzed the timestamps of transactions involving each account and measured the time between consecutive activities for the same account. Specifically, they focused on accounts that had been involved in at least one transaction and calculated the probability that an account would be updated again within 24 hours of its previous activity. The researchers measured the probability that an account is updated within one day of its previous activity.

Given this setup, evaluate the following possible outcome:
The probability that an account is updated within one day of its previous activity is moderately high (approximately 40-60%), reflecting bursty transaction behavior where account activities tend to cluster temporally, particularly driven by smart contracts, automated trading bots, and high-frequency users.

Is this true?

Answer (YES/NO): NO